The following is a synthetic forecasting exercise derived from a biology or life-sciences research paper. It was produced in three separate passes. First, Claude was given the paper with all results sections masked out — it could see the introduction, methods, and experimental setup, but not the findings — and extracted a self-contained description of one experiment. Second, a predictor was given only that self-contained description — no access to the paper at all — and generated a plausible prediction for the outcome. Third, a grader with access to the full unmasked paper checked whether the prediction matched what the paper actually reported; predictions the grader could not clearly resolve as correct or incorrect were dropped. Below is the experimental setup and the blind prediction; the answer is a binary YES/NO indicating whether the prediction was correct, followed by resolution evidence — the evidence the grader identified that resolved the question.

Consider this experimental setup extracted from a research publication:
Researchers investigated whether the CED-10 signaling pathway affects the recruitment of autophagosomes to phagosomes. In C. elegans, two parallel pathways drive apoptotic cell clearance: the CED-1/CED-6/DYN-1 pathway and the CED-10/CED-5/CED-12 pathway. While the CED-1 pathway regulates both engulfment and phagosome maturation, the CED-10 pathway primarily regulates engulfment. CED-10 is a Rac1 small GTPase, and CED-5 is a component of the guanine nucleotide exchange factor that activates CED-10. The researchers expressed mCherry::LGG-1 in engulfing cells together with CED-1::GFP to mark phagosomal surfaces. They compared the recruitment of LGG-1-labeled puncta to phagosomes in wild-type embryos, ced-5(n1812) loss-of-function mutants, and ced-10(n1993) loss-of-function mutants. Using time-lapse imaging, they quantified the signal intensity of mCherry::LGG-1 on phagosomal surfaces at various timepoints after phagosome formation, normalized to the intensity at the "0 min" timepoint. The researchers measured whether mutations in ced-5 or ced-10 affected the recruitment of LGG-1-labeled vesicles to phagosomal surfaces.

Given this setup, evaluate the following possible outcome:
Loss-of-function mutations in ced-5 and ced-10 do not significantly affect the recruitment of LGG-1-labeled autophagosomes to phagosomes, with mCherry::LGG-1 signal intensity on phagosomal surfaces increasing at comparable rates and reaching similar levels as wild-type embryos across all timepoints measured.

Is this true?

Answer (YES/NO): YES